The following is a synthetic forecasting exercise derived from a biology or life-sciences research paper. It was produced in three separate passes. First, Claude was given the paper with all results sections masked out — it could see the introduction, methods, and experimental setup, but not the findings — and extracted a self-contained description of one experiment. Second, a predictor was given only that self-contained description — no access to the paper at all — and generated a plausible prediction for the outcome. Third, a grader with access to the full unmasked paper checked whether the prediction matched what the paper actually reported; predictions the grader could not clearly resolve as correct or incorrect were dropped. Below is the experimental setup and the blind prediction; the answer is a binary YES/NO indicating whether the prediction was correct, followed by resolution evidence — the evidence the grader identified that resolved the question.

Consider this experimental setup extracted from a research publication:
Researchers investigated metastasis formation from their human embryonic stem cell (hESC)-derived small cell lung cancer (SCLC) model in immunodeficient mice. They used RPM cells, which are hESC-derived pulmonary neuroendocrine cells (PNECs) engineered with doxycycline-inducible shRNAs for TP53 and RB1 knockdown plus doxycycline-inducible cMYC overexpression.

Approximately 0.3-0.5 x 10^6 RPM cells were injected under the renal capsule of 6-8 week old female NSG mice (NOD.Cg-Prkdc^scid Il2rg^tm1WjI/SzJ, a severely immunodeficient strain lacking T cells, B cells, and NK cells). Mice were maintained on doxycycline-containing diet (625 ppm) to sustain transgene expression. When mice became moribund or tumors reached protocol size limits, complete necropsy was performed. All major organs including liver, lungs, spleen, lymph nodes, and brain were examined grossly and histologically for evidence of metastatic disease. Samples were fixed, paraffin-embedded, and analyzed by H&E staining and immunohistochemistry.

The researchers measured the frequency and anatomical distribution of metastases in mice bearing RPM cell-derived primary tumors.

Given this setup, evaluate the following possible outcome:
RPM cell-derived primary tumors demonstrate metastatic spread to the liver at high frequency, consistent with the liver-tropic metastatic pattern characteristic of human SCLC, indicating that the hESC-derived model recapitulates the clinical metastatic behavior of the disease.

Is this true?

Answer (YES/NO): NO